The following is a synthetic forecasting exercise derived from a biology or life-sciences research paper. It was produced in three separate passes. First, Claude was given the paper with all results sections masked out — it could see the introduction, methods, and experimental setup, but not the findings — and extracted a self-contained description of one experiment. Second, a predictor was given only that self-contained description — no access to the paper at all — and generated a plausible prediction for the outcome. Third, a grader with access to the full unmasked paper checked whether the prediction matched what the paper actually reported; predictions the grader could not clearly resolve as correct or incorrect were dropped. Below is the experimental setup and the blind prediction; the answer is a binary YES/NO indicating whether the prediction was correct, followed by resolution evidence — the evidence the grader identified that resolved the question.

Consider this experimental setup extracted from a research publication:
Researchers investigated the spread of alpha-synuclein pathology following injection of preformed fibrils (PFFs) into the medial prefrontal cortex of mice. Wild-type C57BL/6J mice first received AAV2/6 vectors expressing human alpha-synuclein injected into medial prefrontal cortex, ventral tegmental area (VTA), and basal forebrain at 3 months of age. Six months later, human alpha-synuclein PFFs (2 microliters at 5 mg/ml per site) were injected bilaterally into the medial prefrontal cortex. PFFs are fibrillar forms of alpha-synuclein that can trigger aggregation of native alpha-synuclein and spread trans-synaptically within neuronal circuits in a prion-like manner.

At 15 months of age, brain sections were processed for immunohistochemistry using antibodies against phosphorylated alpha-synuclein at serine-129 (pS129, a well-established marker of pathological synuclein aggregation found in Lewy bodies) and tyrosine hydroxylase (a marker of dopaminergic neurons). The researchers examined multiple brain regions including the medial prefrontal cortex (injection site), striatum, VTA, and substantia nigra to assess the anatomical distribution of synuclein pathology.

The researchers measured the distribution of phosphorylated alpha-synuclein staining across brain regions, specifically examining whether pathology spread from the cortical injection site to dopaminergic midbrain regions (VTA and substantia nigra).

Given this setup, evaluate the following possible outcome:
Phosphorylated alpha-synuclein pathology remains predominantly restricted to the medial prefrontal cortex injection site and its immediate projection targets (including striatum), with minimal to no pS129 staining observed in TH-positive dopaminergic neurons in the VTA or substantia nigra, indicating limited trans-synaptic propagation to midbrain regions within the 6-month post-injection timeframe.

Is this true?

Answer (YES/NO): YES